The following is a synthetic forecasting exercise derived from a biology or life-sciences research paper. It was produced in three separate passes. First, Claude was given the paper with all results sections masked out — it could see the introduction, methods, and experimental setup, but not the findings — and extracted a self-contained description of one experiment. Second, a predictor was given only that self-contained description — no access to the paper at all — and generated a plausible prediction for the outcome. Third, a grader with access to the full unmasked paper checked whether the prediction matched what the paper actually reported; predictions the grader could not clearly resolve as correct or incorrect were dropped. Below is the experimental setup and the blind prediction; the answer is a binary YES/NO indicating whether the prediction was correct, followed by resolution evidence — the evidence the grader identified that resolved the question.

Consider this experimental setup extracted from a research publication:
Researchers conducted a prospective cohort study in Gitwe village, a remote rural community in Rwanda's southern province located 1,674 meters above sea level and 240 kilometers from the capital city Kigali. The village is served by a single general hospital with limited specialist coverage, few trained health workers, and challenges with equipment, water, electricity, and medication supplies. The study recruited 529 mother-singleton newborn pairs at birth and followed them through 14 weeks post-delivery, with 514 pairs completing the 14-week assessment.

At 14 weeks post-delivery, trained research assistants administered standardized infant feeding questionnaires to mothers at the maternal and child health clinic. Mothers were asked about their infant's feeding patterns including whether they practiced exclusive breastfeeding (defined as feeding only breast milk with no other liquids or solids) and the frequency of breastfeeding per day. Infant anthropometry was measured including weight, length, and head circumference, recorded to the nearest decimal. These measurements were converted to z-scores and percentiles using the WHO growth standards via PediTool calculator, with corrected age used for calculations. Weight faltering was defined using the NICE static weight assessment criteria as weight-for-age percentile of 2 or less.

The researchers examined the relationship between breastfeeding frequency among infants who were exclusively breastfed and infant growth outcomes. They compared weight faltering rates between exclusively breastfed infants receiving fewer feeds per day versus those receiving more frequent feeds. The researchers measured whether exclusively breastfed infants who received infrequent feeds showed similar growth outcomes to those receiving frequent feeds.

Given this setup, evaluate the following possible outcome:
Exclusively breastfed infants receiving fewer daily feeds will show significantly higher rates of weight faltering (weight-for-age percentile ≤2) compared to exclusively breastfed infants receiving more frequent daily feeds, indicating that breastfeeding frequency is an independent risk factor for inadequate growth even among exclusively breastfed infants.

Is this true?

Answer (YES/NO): YES